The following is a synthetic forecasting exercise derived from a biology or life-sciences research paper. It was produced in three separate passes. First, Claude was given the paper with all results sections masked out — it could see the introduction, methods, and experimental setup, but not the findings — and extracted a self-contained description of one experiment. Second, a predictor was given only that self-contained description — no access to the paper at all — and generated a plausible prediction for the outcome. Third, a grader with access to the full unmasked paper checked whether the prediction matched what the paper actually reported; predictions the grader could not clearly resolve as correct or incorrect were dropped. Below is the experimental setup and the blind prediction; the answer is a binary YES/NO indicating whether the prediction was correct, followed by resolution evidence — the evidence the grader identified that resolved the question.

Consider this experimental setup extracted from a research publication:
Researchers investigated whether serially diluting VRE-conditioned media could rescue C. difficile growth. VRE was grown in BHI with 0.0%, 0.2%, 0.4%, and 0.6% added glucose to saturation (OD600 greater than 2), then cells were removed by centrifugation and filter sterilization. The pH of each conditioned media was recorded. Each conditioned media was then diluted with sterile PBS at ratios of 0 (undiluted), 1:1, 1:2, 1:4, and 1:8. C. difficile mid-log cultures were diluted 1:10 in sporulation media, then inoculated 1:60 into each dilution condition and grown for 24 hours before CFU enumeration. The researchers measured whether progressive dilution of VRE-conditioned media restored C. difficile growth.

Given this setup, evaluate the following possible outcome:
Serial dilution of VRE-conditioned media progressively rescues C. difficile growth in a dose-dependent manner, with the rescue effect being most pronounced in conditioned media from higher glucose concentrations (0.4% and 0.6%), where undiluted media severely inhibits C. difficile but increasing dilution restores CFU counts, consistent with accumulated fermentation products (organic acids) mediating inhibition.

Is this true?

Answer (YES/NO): YES